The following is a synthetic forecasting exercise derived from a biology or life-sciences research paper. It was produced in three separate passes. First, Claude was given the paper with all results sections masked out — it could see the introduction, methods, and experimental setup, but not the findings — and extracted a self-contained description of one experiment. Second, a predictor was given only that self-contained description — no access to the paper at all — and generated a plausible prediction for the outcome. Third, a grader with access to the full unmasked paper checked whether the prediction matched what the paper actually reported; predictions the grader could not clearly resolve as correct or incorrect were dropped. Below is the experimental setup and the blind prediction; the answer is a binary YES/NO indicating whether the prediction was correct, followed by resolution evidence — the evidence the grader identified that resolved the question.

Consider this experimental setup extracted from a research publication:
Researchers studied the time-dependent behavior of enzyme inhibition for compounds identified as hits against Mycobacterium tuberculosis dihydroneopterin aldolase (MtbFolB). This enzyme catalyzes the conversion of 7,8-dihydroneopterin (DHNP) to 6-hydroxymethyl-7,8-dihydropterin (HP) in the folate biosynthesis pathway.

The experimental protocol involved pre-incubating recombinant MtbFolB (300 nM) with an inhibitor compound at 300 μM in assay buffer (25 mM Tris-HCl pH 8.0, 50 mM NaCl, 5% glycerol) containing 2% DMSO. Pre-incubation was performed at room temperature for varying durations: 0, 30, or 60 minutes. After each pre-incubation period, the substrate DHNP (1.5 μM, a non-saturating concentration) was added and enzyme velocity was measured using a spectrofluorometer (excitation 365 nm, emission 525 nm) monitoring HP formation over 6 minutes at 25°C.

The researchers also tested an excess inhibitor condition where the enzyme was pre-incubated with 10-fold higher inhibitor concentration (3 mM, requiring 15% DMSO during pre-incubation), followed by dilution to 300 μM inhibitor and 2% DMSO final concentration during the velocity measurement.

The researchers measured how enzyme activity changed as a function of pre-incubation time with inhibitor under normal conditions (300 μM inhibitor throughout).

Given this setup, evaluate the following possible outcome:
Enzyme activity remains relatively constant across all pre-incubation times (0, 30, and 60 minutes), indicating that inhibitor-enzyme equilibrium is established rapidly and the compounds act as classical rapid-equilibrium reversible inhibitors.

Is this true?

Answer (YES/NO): YES